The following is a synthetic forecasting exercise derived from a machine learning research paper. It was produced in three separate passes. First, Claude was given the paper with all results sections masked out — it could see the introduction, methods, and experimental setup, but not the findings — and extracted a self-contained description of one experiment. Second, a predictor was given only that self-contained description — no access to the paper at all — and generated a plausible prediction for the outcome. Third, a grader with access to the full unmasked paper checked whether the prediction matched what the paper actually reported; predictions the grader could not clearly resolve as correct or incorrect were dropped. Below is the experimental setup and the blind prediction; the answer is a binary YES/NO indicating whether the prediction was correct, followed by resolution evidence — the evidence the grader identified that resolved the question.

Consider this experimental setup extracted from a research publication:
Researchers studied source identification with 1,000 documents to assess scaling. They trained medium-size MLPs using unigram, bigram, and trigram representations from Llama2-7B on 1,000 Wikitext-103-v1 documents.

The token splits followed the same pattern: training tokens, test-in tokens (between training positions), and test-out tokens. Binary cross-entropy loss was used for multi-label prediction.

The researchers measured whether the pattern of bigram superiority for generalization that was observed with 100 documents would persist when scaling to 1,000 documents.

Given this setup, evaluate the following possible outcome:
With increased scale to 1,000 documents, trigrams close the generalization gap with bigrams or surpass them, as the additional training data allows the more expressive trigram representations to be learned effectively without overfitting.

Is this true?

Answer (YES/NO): NO